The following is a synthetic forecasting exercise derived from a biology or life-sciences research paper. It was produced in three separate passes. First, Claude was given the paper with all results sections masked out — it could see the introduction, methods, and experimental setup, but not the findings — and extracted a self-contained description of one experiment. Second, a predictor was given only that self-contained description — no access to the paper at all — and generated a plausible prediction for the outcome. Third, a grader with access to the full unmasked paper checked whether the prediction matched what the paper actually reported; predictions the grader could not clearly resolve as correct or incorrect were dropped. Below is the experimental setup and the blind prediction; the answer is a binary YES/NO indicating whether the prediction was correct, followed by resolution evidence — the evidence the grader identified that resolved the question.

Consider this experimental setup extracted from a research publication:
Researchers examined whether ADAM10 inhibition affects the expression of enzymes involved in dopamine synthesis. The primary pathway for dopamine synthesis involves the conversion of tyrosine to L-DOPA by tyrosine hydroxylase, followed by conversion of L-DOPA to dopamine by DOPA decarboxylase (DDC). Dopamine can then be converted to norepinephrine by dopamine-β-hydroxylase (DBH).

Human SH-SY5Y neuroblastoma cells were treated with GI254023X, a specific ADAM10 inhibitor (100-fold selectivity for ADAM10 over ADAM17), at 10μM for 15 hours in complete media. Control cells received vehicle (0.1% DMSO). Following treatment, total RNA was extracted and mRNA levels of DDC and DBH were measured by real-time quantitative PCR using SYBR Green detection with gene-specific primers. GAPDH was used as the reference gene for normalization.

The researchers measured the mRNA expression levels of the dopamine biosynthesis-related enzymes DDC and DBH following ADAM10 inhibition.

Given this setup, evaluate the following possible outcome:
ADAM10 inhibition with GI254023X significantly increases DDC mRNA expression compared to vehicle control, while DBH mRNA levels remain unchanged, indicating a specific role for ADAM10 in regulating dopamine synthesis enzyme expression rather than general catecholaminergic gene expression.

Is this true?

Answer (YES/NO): NO